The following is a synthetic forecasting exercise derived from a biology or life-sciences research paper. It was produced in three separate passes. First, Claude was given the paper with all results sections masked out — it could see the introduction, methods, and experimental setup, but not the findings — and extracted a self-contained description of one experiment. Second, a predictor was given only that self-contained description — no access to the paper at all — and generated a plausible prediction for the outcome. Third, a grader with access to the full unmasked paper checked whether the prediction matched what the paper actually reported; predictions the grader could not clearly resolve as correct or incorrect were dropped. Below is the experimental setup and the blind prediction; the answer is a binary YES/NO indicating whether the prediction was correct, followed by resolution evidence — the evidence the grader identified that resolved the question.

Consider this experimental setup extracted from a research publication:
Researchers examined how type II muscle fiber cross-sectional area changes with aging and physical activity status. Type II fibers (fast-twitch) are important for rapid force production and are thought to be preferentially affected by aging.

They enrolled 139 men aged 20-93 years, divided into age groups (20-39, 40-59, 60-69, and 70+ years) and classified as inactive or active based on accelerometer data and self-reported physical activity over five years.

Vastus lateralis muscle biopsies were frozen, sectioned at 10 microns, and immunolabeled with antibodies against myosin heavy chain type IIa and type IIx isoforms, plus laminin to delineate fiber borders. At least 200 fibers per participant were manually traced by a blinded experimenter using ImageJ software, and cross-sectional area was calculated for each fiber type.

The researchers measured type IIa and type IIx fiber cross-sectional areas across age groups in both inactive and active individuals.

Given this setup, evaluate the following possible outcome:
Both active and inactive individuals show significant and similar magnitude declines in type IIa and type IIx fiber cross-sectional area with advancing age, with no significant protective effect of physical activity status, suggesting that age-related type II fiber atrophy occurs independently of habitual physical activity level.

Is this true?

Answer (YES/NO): NO